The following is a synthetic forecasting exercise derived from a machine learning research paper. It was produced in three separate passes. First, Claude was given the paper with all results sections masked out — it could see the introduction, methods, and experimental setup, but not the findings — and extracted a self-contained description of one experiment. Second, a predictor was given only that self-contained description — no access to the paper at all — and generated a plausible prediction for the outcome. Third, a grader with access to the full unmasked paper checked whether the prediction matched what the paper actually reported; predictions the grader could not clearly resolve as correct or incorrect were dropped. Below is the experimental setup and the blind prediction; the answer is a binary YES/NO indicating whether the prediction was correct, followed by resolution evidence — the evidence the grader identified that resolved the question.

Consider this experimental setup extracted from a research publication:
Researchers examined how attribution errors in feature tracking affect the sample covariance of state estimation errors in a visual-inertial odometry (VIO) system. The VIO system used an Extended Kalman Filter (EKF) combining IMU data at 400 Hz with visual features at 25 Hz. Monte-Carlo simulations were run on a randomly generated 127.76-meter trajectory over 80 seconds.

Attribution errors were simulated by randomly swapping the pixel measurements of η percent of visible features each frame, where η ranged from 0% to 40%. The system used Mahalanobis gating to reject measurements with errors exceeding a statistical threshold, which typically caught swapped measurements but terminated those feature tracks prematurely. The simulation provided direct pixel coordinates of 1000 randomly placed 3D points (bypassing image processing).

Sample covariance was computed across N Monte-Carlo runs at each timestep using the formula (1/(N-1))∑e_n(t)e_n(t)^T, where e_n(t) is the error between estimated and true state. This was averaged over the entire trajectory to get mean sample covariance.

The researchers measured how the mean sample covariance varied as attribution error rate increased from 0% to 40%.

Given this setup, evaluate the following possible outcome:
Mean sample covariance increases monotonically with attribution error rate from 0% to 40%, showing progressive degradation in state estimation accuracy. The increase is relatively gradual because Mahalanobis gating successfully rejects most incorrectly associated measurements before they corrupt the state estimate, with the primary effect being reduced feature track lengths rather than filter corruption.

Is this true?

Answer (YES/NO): NO